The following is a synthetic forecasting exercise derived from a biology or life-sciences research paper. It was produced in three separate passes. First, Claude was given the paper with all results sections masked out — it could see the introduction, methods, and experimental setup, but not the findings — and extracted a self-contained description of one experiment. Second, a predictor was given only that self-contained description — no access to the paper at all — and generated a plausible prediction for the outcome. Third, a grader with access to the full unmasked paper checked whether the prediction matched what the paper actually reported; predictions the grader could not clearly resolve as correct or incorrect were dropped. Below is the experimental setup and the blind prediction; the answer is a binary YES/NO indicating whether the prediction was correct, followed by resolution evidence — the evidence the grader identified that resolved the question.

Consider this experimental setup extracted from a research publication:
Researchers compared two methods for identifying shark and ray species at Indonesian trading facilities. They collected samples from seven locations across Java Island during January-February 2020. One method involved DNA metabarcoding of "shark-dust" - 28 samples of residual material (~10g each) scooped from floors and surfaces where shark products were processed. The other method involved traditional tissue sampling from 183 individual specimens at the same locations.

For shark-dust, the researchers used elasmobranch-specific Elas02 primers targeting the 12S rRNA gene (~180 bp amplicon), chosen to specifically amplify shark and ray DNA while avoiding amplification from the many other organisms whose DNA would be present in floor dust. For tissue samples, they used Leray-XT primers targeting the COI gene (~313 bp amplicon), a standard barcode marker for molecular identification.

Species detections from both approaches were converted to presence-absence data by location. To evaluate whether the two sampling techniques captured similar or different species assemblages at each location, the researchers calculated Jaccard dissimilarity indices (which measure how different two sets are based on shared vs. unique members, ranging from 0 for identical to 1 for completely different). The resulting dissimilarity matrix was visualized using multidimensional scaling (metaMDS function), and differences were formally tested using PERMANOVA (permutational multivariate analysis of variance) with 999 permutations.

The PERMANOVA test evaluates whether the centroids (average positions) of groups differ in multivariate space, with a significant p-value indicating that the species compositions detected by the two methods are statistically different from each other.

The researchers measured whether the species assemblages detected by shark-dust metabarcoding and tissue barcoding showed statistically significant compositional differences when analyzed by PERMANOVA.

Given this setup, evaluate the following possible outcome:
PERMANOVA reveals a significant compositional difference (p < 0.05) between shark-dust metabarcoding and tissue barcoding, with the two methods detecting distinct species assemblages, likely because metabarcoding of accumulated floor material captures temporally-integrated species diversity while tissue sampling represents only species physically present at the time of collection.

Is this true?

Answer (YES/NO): YES